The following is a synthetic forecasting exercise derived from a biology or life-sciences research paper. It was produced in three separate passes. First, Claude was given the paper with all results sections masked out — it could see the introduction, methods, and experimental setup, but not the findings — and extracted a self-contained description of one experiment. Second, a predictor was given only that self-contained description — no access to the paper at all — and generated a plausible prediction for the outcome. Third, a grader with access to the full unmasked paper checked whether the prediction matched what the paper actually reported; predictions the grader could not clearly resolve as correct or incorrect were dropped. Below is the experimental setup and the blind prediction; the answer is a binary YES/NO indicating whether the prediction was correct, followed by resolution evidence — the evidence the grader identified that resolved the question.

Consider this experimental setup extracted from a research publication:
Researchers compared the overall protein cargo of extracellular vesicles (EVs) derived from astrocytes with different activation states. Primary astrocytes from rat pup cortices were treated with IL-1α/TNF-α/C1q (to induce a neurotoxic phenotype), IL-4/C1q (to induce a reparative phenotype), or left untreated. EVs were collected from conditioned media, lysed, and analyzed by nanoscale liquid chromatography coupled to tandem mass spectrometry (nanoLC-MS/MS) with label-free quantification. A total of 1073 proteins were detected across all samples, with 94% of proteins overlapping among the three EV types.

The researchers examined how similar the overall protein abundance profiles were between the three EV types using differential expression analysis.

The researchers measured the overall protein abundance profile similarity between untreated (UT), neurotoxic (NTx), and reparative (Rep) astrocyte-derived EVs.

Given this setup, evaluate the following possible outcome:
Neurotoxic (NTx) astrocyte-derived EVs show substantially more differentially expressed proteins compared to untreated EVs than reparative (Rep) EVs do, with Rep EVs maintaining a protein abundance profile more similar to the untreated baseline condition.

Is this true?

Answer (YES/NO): YES